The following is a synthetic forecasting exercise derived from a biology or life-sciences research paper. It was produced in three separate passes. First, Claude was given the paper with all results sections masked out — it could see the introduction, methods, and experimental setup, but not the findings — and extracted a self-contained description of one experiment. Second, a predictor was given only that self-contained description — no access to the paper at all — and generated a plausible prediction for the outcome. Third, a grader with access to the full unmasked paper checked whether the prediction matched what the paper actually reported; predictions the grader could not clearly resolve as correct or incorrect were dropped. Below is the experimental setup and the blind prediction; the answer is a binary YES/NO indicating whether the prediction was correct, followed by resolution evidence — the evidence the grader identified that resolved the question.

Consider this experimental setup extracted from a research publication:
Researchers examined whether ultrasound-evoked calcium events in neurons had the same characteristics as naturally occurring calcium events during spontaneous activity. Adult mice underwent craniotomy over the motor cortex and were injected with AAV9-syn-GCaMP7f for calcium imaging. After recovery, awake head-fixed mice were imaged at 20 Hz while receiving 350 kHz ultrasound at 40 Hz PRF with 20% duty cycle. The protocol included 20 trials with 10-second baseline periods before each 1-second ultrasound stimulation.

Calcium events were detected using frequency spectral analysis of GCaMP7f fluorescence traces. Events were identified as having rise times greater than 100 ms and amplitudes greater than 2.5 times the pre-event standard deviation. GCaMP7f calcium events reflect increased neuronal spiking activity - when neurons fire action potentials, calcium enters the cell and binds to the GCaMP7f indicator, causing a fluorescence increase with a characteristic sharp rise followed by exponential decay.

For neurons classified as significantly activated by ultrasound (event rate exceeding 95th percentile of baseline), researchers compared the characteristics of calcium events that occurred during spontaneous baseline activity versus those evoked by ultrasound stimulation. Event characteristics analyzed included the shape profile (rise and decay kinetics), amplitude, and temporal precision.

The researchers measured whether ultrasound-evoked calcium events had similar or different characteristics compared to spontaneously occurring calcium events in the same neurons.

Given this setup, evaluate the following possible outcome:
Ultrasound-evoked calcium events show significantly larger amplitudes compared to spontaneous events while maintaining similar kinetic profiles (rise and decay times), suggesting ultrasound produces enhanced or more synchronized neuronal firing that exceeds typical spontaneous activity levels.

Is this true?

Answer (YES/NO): NO